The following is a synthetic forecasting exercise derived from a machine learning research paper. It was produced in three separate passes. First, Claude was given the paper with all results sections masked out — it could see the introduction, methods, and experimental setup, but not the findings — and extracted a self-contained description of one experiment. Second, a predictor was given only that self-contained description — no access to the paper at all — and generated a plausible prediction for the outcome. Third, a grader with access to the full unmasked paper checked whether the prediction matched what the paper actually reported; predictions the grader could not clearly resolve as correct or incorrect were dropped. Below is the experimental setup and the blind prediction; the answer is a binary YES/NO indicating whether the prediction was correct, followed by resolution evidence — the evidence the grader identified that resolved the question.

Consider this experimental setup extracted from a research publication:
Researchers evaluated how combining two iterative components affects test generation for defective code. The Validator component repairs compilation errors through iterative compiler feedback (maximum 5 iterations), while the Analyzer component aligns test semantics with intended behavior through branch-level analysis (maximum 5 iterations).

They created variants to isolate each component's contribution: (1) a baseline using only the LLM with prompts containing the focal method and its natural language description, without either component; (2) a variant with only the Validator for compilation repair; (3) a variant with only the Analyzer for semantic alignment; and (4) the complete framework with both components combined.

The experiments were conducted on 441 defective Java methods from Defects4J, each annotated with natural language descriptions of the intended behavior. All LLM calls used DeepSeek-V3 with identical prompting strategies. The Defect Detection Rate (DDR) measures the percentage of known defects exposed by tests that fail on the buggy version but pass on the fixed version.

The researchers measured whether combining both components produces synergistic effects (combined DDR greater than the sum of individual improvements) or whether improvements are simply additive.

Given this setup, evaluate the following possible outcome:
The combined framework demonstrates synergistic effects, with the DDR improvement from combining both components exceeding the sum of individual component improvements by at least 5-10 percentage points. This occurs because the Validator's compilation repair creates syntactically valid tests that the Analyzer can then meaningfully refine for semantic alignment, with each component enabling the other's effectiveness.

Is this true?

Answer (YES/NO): NO